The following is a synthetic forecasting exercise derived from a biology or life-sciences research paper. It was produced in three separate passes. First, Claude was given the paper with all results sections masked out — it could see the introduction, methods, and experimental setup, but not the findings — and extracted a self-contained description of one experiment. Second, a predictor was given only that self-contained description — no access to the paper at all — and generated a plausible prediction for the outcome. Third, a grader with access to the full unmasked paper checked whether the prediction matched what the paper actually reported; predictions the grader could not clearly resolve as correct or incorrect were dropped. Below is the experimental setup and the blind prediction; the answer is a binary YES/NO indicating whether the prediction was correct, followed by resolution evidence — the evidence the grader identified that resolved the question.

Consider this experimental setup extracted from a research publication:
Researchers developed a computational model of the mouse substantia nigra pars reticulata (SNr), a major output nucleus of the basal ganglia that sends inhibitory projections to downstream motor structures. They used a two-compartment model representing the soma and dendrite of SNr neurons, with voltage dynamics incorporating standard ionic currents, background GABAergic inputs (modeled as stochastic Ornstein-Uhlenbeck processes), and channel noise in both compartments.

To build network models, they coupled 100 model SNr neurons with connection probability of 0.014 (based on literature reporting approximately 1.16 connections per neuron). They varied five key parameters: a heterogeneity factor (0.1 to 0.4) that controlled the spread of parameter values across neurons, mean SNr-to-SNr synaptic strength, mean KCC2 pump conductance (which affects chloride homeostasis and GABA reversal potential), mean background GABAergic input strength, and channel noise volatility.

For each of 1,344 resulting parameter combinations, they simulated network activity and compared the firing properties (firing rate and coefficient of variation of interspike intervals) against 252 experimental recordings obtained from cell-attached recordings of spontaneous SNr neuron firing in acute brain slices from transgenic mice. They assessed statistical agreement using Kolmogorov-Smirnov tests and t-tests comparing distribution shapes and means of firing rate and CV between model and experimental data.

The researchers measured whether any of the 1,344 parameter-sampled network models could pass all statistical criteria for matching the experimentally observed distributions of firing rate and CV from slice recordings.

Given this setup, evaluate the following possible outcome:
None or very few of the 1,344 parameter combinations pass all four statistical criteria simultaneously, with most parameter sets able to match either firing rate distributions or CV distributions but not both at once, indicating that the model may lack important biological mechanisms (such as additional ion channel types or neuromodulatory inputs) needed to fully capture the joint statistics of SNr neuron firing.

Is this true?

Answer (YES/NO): NO